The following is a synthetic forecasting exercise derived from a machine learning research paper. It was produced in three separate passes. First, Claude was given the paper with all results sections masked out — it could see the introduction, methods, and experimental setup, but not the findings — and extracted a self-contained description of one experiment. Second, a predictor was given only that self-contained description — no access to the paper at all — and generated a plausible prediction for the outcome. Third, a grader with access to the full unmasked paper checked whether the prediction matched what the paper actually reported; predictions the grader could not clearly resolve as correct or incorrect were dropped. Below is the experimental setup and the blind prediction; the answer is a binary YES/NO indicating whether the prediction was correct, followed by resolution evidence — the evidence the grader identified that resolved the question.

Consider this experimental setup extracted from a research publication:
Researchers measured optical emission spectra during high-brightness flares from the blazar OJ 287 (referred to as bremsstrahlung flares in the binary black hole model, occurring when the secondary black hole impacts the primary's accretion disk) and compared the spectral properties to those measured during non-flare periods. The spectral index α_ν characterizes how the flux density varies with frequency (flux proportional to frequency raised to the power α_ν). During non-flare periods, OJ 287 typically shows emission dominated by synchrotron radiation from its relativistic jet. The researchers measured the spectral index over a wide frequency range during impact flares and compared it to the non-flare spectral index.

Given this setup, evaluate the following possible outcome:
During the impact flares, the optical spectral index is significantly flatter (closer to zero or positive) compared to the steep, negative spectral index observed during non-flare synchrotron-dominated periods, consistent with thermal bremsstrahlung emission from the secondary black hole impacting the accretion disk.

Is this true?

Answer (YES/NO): YES